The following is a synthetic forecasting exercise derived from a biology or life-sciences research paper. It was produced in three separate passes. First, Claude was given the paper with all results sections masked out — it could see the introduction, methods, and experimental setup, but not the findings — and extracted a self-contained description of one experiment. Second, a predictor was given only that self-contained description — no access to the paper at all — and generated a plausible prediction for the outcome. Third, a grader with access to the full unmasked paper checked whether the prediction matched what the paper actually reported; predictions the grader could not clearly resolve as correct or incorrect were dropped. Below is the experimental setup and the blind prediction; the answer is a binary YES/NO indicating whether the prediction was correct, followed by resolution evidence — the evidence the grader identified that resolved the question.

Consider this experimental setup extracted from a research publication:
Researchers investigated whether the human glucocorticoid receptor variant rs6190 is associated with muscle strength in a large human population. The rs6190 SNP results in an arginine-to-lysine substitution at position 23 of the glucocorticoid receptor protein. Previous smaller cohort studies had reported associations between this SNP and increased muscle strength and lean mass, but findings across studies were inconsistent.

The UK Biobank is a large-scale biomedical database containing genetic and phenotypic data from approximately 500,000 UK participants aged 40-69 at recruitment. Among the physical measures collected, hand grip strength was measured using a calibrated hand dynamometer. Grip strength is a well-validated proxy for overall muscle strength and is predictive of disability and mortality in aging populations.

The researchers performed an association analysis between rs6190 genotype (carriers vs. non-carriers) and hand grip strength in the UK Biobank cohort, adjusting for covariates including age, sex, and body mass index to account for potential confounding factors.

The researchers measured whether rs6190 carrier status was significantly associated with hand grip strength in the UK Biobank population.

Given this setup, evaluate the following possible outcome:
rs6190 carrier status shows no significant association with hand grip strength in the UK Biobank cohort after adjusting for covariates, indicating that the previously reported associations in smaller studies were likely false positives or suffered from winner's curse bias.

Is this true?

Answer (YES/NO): NO